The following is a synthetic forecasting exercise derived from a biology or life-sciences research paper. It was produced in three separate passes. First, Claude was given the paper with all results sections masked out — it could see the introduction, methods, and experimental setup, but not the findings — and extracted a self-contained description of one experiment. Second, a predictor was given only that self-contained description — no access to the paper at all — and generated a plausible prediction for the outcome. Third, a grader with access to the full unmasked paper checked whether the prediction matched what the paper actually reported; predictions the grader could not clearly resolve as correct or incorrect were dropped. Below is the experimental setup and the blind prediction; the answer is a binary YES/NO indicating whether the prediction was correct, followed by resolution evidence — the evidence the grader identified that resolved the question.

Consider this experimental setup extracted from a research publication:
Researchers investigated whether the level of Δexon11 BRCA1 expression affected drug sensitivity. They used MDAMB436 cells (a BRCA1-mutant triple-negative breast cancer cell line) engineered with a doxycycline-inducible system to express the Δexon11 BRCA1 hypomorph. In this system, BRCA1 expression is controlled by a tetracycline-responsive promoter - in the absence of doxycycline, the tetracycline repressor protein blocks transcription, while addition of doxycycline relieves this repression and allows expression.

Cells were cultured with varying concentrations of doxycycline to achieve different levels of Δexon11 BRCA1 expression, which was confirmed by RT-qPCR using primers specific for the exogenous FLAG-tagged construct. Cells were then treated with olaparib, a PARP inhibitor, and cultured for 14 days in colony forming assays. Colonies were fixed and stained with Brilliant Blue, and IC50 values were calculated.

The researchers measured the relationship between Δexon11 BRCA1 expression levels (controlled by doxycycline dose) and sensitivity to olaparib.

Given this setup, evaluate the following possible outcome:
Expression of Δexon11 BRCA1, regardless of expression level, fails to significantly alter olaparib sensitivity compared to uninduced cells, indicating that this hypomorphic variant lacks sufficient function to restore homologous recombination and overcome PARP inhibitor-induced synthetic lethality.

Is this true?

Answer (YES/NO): NO